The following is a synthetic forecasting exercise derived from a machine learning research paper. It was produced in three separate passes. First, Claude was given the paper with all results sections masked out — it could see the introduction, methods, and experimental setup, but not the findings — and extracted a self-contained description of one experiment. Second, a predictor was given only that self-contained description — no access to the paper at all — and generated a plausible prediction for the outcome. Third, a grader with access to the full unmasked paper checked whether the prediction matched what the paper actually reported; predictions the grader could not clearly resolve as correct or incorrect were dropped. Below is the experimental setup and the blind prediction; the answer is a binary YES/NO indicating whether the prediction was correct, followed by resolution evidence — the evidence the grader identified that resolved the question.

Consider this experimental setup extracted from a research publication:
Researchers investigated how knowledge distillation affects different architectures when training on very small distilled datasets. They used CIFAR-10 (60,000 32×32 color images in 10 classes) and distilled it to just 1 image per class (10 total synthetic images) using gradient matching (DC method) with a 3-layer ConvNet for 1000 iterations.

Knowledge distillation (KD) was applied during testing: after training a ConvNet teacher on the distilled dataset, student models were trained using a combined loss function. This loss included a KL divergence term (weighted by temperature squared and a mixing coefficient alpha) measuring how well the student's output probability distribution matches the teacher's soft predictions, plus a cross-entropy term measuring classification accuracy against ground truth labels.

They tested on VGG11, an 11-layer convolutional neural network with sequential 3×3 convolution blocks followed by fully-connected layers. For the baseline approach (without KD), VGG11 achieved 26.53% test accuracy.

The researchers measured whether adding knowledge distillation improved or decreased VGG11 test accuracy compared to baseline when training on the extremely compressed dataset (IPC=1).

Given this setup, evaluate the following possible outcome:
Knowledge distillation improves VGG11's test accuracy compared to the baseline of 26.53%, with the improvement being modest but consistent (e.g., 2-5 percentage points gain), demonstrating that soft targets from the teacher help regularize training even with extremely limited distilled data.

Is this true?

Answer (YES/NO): NO